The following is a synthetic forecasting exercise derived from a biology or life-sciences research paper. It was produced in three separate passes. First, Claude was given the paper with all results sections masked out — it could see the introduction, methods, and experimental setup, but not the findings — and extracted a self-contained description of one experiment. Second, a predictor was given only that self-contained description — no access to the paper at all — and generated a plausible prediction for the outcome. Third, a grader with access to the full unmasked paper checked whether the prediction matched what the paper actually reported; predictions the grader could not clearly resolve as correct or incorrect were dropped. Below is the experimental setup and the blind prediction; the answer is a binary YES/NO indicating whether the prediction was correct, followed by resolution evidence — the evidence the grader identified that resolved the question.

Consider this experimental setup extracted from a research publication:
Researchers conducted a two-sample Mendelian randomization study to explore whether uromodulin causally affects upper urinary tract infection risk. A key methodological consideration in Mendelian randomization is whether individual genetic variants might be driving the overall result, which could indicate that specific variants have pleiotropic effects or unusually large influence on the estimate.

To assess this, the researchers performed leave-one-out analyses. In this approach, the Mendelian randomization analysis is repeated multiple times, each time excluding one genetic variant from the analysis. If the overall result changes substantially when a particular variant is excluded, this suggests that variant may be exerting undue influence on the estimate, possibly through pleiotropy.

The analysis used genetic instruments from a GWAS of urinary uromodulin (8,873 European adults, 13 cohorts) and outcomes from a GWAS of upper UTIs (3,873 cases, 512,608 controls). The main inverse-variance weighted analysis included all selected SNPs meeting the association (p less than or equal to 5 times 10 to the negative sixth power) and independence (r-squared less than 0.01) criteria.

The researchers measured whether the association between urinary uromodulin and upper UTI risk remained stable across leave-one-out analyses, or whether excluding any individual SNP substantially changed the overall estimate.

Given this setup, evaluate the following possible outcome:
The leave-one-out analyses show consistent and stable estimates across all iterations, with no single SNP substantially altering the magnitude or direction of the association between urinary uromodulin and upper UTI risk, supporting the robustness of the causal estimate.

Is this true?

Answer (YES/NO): YES